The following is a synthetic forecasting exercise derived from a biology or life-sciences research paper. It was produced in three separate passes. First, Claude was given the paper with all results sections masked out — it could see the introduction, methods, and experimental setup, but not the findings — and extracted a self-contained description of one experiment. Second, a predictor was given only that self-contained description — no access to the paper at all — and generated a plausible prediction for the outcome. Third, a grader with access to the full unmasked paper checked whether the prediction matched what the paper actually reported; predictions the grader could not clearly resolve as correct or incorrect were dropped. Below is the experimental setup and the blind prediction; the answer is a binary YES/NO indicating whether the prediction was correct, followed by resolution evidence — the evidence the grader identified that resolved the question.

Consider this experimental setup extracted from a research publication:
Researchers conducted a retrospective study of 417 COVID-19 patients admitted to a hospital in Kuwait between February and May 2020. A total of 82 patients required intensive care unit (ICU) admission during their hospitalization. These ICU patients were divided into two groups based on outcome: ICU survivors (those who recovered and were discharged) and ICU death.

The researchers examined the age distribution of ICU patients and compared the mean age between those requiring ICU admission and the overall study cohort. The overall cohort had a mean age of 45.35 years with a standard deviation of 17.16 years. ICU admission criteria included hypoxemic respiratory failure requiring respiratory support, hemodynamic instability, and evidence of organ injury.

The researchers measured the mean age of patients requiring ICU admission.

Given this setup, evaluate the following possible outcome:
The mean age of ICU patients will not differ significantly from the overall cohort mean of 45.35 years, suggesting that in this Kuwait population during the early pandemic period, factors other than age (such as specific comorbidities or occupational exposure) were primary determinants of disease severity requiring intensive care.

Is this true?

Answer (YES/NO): NO